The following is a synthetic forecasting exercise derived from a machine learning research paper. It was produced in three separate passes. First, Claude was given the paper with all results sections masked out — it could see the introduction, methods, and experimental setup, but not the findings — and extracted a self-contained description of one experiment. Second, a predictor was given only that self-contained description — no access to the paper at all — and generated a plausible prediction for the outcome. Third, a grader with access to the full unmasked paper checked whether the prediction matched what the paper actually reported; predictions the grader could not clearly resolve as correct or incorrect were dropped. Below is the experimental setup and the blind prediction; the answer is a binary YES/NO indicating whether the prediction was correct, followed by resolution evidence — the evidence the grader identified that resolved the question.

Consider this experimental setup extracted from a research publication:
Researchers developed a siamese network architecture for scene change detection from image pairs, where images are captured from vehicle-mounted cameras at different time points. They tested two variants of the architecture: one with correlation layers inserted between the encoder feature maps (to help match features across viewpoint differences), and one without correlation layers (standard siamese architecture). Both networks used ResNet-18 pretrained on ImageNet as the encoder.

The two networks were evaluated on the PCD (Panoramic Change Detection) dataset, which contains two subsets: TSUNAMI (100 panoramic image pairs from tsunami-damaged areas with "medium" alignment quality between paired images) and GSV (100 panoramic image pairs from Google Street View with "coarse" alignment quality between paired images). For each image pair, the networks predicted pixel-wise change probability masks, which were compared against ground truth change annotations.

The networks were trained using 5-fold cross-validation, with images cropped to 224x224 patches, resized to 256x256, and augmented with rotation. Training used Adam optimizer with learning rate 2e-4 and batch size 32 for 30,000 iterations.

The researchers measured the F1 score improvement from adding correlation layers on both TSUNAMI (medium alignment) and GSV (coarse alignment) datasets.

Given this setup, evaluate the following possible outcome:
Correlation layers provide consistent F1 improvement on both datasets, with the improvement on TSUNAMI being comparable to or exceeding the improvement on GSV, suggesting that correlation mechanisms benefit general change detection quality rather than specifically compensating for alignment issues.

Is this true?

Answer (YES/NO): NO